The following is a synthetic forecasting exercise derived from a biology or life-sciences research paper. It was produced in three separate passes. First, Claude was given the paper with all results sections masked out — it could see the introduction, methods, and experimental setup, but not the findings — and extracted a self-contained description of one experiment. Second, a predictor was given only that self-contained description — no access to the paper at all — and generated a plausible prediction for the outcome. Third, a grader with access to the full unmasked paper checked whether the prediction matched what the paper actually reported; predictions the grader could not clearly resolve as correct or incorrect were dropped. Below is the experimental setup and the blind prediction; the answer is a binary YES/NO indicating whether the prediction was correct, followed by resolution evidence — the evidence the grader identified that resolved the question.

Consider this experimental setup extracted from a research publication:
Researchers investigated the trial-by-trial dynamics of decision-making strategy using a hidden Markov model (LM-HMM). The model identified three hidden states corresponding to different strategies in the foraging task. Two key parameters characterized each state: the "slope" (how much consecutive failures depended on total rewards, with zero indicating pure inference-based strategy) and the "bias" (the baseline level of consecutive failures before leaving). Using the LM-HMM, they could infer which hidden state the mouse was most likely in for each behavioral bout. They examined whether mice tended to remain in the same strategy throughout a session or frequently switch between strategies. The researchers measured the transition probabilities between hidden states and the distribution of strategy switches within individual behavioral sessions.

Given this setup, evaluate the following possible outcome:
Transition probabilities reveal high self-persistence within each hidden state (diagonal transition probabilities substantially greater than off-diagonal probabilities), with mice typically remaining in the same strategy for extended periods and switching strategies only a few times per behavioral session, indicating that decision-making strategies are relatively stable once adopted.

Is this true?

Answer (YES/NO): YES